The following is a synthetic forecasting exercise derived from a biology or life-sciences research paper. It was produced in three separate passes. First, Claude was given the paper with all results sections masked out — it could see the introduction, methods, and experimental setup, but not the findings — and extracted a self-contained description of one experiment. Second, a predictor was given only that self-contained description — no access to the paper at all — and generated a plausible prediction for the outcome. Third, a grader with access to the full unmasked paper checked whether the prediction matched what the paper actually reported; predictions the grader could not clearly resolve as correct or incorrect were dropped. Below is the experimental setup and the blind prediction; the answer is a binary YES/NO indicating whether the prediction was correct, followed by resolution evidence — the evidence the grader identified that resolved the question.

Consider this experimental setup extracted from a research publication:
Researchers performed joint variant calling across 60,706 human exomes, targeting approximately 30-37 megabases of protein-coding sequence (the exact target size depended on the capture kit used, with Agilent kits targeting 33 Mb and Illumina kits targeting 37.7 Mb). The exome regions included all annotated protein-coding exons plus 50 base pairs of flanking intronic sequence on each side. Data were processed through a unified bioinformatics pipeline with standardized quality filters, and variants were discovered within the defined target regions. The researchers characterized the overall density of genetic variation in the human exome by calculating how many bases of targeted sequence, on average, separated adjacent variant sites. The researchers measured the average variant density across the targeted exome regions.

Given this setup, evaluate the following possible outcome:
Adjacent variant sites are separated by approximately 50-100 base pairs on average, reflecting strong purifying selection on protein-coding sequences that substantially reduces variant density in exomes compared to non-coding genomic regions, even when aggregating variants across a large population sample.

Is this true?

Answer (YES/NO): NO